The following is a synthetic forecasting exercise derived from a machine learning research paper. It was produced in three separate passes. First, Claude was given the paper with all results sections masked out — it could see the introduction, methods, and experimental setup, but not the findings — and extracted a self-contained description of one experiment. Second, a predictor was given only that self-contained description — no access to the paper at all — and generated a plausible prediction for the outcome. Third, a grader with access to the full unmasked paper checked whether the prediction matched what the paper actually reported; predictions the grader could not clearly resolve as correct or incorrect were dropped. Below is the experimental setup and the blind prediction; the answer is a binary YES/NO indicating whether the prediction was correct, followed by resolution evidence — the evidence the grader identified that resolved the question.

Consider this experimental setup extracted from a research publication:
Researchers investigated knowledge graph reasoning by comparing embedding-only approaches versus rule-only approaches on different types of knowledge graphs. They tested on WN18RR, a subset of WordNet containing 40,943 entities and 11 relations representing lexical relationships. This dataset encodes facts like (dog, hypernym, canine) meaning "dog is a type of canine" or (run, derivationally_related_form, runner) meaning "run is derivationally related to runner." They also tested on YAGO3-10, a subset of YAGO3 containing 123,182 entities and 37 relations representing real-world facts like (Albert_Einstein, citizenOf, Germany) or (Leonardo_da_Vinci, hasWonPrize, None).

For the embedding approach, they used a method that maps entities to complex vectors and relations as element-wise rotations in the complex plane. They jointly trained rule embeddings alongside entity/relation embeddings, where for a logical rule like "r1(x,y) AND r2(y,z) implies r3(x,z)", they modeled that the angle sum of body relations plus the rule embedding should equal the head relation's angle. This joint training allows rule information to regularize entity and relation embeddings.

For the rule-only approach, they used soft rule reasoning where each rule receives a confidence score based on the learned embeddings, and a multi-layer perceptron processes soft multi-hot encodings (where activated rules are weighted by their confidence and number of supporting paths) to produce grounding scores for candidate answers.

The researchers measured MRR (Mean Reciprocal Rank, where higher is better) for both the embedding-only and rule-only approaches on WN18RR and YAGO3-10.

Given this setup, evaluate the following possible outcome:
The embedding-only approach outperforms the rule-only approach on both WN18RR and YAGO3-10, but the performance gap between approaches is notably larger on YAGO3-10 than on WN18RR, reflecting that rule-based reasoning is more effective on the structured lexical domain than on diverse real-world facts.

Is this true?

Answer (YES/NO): NO